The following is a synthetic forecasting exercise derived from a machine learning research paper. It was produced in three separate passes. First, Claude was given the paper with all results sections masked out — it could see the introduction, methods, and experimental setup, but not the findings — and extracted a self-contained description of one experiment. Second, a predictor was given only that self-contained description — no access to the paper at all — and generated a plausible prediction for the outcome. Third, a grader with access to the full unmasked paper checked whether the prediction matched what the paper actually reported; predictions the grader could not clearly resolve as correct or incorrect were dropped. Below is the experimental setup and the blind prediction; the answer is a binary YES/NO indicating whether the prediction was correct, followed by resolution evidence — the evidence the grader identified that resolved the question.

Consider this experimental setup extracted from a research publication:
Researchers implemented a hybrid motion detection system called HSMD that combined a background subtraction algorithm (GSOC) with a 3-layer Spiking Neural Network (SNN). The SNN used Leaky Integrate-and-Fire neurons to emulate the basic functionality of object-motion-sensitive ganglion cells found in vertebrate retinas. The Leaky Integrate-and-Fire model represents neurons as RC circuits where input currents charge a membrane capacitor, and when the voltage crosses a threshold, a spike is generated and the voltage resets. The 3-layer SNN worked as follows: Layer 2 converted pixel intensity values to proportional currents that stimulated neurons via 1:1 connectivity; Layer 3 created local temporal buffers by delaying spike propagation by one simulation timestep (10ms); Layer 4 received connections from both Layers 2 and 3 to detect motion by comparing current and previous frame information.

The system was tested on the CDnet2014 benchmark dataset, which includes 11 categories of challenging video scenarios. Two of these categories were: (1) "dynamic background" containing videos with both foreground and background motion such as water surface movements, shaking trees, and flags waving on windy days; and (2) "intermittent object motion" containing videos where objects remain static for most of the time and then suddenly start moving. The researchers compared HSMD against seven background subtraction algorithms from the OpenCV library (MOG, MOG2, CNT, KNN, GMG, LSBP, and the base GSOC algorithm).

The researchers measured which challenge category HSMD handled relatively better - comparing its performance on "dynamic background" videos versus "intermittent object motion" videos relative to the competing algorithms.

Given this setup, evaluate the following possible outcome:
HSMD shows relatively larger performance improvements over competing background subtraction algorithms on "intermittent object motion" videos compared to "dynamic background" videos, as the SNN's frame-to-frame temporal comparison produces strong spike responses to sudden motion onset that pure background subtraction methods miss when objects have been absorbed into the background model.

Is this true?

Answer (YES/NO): YES